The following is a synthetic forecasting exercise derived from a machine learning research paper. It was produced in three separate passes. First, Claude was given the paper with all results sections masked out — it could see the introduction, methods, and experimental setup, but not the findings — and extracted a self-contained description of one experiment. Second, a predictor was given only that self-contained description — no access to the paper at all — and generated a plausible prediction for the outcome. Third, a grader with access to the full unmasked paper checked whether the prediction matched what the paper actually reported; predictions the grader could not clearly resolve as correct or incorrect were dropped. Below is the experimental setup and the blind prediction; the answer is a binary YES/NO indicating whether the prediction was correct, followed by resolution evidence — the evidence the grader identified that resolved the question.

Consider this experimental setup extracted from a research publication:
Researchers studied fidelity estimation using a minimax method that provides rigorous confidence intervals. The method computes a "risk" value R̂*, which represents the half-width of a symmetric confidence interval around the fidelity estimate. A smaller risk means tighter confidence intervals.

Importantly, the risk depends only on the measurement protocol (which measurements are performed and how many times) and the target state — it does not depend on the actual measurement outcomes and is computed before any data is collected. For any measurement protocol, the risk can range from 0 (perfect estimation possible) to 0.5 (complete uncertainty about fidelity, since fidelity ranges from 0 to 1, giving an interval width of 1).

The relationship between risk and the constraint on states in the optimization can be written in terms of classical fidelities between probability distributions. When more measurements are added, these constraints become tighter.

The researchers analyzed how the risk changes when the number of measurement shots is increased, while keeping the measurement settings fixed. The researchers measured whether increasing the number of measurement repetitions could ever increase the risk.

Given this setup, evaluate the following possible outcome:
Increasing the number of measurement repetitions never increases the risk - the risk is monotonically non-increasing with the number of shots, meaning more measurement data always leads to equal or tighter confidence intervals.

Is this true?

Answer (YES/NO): YES